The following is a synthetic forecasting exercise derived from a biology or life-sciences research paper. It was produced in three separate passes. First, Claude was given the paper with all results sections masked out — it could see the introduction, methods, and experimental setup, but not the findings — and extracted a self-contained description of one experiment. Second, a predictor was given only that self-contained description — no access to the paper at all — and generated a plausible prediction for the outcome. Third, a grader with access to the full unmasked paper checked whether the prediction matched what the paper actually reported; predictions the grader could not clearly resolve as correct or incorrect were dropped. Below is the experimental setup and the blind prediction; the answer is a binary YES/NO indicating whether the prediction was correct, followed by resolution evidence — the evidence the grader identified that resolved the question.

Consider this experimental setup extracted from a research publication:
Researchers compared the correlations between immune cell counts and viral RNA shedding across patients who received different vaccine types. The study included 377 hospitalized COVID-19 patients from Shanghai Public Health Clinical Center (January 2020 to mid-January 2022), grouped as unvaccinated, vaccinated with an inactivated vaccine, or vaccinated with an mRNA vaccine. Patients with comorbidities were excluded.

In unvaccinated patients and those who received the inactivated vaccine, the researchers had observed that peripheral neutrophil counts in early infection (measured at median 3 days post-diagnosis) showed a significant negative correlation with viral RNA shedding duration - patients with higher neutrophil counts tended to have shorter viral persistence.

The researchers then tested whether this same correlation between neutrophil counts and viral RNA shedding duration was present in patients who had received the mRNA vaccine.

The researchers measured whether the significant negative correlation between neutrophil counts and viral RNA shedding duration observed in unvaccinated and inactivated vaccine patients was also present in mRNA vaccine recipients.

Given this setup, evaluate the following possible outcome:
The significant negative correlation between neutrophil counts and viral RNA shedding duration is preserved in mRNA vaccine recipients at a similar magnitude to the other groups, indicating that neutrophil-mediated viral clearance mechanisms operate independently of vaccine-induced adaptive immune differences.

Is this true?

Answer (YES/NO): NO